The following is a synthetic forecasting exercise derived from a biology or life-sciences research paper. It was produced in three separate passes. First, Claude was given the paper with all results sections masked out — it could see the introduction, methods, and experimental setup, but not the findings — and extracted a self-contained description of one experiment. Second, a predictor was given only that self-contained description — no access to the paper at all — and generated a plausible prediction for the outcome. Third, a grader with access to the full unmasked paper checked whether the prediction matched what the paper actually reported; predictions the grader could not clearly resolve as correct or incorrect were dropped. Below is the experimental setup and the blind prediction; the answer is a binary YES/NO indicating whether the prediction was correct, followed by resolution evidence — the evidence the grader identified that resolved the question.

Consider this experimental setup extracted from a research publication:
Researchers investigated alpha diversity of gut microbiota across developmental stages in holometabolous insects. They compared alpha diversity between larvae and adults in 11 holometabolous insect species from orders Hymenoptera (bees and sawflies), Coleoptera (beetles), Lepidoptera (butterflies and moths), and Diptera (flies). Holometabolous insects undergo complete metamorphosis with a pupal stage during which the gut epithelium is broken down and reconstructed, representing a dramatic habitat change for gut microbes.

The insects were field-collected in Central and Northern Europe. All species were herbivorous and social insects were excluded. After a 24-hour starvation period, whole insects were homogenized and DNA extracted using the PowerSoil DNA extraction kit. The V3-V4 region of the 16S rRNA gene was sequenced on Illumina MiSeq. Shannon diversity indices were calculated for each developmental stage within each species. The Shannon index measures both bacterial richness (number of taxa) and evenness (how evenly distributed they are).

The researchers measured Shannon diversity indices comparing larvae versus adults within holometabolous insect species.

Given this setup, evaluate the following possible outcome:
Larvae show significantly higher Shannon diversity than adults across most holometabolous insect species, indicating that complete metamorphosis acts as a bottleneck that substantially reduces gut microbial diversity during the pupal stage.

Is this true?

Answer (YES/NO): NO